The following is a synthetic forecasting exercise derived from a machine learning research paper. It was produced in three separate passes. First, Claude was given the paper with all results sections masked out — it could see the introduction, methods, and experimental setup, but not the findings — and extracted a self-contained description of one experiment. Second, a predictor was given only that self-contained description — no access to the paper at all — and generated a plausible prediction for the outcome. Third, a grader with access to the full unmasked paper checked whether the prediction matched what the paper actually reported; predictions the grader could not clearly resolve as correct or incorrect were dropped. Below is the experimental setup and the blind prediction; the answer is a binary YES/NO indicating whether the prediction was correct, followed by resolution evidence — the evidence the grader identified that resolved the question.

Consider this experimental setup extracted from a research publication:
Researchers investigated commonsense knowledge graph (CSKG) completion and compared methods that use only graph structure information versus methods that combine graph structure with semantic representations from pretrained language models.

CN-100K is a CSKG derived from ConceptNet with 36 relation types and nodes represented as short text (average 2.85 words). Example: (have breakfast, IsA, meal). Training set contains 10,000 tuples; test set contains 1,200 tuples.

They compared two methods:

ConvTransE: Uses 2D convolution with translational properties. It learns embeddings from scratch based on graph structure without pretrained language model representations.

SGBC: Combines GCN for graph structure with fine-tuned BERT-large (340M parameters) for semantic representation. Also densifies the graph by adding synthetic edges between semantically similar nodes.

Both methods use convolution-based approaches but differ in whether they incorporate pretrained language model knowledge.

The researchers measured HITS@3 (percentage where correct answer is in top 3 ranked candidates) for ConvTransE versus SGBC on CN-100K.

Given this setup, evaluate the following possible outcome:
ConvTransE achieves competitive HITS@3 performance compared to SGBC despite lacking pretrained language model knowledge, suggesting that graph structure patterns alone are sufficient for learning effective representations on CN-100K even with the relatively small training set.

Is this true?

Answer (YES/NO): NO